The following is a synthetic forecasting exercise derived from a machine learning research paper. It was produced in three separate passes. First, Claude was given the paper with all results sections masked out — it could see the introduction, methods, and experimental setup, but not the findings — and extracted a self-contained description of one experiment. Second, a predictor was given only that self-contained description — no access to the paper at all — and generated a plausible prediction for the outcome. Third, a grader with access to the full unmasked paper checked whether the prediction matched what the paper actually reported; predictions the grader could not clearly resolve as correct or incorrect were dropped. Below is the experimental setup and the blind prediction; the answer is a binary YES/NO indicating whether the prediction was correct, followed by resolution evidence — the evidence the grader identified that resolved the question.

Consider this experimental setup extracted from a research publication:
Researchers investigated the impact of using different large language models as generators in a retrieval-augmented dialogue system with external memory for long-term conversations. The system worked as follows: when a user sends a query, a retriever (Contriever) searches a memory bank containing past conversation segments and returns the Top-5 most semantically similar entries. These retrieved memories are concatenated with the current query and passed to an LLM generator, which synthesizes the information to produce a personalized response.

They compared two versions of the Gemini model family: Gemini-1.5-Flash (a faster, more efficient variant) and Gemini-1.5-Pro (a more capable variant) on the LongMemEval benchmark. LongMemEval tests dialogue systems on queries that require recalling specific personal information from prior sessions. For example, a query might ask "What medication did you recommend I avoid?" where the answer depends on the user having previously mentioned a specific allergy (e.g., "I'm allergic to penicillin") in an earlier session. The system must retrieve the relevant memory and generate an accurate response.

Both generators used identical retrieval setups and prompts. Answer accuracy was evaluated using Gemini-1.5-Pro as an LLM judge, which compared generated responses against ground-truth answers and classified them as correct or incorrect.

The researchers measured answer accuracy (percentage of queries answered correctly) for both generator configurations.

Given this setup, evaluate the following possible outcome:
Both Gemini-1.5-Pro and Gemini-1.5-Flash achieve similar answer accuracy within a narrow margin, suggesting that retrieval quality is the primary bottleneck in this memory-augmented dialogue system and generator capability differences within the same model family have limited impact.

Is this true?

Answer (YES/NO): NO